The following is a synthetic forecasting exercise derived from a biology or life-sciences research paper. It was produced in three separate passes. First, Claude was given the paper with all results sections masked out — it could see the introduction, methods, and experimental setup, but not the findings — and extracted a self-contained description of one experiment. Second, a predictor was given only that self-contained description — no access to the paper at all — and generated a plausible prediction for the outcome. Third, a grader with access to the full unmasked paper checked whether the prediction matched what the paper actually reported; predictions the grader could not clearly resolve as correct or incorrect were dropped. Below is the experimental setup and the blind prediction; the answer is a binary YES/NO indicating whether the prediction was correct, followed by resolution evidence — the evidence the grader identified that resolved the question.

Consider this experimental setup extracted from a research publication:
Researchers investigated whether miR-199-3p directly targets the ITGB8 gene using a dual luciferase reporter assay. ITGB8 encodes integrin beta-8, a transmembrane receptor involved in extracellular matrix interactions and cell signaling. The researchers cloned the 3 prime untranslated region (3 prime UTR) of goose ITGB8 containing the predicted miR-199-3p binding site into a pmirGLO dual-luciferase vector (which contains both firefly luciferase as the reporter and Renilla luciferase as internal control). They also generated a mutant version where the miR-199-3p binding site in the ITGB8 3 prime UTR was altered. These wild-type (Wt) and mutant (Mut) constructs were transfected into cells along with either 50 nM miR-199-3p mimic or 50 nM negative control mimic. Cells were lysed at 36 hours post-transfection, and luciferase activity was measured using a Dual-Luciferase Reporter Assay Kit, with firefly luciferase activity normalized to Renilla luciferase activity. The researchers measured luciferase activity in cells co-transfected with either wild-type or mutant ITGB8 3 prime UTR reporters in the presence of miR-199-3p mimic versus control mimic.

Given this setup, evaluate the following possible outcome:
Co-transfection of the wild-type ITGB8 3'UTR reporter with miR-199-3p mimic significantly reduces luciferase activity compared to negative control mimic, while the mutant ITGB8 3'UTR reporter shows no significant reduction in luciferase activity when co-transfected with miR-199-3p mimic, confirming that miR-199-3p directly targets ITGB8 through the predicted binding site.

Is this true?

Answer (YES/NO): YES